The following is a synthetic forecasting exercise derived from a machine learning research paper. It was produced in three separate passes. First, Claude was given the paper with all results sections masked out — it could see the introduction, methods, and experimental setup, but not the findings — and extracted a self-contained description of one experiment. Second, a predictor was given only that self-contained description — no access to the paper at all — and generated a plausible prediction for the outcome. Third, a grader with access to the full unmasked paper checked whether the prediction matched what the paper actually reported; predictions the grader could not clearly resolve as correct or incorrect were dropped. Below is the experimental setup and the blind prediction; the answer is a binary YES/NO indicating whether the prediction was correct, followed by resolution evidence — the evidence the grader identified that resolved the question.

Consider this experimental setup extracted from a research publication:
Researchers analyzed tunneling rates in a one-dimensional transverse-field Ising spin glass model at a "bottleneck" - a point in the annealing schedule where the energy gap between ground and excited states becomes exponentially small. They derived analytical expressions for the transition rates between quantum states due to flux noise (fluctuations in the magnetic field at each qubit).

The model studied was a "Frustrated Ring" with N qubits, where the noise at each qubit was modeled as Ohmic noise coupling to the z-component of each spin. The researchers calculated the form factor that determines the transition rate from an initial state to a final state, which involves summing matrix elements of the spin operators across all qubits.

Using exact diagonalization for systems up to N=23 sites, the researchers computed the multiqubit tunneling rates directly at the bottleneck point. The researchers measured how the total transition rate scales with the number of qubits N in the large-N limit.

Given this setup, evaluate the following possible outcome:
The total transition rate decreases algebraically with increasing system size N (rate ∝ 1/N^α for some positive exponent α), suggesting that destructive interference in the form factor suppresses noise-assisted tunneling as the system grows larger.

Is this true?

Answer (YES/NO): NO